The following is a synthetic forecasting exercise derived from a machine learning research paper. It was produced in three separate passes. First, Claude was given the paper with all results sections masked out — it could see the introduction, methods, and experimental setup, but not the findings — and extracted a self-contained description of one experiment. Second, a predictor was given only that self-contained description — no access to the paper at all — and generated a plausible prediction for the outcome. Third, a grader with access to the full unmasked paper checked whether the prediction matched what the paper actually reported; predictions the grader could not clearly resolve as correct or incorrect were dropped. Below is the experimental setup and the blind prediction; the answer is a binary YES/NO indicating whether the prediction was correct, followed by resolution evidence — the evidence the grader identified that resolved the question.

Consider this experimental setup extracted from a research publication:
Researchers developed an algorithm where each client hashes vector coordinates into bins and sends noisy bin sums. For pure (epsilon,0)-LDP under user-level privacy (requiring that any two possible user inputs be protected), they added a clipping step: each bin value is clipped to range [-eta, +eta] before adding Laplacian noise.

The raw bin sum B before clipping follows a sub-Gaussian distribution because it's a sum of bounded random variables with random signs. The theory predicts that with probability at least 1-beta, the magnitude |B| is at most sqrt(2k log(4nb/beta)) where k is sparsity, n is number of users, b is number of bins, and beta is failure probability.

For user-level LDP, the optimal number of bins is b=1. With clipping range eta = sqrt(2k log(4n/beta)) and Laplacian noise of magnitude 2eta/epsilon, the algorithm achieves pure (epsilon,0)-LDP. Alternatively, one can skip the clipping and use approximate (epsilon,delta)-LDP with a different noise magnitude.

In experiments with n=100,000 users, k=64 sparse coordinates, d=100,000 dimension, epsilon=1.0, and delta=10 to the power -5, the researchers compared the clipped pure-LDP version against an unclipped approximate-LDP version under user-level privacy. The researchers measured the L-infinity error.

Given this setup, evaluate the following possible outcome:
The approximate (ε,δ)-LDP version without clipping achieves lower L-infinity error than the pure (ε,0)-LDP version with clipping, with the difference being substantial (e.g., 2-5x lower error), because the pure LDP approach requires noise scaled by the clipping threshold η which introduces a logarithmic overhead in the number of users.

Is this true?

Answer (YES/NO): NO